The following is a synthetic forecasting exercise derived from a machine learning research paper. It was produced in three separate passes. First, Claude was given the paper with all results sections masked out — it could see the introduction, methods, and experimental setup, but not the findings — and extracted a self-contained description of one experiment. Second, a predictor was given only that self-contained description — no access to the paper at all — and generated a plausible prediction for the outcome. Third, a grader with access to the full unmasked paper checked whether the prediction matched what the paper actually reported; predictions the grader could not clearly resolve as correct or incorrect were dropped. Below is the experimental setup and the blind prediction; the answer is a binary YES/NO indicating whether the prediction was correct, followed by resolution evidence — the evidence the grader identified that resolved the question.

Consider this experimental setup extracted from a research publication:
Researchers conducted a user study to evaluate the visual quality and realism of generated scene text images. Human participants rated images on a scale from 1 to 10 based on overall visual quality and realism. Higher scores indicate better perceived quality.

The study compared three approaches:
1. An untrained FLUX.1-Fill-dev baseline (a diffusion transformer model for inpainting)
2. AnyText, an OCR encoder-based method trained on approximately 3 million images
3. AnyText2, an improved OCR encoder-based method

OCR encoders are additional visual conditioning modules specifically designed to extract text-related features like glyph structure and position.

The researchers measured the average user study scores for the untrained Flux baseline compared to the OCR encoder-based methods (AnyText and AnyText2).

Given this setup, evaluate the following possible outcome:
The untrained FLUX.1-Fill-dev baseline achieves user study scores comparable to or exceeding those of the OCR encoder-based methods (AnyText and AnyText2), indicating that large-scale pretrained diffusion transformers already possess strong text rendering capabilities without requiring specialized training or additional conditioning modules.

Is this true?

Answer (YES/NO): YES